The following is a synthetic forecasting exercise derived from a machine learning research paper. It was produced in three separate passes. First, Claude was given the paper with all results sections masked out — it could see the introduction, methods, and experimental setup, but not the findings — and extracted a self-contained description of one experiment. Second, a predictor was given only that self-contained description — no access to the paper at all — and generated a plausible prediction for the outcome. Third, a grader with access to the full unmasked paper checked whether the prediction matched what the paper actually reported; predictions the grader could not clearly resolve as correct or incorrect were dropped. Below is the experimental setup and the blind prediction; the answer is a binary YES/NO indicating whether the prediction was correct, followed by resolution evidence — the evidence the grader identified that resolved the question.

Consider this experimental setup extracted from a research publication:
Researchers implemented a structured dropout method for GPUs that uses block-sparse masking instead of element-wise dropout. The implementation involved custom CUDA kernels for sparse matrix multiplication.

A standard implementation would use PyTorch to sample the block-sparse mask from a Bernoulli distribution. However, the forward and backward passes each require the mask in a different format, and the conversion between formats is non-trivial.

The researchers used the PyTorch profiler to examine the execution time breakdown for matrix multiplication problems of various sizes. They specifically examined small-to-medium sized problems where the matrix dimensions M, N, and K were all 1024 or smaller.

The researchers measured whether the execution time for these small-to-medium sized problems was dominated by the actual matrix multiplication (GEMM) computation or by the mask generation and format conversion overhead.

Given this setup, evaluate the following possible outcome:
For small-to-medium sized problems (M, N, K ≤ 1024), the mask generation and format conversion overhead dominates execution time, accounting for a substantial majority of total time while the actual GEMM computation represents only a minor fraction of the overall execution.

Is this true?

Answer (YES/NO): YES